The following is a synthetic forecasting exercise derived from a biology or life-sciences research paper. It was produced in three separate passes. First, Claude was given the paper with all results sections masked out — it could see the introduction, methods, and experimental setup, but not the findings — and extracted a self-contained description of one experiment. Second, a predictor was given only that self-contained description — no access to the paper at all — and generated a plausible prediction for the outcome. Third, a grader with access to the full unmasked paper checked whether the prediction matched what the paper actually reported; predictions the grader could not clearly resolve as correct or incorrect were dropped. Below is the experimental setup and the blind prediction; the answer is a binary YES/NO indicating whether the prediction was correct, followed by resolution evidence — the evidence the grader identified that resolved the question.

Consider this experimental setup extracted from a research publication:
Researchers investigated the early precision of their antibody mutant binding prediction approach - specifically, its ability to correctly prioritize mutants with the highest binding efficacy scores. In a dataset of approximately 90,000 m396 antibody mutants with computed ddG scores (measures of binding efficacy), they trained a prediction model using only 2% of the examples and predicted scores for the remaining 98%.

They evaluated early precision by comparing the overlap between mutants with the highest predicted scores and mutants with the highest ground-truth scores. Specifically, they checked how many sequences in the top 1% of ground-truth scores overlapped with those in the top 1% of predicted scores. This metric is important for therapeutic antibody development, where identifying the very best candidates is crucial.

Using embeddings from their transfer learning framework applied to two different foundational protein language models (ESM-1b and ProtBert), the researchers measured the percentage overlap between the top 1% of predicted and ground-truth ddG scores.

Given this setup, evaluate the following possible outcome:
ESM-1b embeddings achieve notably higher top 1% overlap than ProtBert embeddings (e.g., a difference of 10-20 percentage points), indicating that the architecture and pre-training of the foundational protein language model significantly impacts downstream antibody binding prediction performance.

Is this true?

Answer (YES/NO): NO